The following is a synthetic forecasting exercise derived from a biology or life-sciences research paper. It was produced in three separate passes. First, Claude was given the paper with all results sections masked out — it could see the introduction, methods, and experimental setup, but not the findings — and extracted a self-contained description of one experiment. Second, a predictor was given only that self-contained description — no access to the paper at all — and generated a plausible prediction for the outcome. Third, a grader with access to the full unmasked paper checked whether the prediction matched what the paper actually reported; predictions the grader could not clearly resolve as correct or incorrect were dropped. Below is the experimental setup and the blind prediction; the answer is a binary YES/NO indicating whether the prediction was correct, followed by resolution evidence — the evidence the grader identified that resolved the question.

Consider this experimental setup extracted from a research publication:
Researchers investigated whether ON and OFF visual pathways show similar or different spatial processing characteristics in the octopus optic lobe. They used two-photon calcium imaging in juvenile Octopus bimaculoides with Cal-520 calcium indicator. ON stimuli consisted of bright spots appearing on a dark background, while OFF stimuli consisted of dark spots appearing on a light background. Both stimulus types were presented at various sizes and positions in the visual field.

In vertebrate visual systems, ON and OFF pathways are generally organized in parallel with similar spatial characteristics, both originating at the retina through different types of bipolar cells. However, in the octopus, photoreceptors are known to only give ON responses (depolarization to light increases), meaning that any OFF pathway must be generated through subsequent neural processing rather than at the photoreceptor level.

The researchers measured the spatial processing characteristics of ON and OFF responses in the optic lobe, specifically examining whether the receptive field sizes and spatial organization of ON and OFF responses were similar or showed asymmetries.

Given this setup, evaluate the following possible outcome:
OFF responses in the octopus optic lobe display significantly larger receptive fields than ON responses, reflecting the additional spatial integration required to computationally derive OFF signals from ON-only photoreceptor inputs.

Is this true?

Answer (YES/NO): NO